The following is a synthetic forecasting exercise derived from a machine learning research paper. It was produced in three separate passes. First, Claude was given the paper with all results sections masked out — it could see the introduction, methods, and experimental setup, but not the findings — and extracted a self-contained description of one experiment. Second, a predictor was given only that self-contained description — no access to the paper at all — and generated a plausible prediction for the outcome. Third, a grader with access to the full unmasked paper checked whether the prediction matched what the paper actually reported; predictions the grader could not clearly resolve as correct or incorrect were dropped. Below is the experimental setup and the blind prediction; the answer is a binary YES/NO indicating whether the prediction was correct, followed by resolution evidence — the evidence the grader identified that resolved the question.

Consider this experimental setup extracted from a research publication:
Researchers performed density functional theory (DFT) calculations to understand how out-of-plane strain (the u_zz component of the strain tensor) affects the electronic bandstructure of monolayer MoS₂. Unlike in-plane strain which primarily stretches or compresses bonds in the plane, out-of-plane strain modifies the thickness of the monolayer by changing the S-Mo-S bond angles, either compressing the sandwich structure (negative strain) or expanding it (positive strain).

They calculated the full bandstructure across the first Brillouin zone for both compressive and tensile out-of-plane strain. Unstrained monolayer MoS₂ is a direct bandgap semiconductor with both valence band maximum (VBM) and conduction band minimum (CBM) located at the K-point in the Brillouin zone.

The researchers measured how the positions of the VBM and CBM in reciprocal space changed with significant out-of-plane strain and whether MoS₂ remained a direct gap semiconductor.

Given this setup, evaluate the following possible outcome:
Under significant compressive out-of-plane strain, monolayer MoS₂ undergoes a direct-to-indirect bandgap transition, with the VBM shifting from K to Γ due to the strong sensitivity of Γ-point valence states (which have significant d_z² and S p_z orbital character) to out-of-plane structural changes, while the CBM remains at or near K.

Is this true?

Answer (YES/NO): YES